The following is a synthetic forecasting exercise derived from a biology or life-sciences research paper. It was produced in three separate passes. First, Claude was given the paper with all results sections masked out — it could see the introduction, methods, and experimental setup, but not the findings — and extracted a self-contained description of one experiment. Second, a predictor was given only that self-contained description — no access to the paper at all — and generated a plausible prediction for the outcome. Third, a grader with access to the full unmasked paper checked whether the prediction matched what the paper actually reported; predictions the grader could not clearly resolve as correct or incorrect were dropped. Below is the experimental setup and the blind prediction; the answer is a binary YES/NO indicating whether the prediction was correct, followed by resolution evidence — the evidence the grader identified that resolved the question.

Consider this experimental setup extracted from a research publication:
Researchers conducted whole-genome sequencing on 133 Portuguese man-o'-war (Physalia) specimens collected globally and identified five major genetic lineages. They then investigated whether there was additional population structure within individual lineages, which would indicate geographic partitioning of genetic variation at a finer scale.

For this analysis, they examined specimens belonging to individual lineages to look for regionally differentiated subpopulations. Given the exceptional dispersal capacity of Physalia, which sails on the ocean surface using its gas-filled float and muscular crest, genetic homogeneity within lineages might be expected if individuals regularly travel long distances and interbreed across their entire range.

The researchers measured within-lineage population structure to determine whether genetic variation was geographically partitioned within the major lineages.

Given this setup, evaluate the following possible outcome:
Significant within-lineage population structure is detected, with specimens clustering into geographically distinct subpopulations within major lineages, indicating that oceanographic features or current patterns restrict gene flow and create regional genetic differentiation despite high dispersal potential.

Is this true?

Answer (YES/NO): YES